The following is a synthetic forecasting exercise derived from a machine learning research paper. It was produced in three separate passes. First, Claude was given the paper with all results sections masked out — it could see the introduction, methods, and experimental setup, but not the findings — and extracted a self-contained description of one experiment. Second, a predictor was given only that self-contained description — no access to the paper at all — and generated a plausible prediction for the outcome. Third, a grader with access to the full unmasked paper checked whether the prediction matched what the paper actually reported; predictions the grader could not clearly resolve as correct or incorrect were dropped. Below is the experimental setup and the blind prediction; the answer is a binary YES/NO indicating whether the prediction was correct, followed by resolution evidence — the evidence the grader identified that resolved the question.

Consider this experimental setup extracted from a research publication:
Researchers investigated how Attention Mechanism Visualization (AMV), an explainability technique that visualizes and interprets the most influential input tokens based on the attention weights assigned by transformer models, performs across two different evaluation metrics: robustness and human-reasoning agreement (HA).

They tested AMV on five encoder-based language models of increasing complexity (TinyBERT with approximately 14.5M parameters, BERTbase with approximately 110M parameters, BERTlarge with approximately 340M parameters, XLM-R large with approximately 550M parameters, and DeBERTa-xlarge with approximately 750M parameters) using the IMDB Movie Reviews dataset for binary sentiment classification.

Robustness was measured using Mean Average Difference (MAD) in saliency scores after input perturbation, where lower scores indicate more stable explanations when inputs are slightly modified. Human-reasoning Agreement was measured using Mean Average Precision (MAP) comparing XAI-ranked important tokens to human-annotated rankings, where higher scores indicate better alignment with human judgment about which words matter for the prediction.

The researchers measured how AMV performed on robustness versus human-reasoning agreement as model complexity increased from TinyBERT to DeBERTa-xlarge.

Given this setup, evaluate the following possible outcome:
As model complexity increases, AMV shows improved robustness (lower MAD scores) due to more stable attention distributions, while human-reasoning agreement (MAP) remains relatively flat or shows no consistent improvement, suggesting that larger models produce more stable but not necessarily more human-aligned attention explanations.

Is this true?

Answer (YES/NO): NO